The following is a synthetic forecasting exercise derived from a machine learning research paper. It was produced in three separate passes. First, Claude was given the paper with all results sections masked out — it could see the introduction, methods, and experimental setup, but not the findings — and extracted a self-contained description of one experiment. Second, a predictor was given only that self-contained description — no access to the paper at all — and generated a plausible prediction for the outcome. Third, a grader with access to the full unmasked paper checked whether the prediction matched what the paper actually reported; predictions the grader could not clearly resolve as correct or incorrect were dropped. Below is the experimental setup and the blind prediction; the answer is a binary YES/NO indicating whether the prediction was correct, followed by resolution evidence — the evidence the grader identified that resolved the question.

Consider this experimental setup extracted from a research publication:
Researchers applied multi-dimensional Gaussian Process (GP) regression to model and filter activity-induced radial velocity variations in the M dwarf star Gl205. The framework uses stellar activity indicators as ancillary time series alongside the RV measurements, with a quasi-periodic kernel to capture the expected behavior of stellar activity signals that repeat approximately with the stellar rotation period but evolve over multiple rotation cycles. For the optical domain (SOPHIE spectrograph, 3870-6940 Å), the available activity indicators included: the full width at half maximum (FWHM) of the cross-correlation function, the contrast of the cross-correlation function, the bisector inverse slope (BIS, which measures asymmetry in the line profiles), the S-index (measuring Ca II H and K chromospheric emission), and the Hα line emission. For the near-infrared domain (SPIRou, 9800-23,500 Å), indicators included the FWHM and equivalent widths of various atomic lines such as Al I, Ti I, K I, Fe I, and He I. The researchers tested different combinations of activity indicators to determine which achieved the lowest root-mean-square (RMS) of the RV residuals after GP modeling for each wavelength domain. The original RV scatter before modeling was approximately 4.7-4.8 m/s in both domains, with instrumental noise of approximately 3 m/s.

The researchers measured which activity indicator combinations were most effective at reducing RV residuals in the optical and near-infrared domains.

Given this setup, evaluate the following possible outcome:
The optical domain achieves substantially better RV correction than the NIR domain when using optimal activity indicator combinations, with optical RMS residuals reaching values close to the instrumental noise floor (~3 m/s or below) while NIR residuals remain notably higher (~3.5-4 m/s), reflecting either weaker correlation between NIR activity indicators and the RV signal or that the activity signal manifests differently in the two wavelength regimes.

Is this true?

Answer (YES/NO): NO